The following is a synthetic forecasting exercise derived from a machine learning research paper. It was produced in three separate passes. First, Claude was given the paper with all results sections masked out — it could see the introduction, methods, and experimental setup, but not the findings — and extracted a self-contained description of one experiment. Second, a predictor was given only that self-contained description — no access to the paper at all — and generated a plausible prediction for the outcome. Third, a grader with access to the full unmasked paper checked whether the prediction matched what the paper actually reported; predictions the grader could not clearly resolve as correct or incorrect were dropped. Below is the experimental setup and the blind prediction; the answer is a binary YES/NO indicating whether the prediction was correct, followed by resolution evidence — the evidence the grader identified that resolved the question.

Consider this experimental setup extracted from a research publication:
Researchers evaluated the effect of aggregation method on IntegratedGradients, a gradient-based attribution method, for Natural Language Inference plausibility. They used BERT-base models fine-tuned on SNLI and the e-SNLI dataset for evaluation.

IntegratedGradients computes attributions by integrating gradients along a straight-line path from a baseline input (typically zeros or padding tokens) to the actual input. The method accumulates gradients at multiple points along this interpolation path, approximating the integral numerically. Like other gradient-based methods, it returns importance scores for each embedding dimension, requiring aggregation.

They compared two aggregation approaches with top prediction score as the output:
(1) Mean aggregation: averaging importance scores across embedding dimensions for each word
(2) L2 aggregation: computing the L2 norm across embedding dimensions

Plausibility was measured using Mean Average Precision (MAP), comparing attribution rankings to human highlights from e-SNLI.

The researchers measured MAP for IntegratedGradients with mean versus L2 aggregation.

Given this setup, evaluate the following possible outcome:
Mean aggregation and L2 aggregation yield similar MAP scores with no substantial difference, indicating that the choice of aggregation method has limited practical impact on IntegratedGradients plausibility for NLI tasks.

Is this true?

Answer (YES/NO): NO